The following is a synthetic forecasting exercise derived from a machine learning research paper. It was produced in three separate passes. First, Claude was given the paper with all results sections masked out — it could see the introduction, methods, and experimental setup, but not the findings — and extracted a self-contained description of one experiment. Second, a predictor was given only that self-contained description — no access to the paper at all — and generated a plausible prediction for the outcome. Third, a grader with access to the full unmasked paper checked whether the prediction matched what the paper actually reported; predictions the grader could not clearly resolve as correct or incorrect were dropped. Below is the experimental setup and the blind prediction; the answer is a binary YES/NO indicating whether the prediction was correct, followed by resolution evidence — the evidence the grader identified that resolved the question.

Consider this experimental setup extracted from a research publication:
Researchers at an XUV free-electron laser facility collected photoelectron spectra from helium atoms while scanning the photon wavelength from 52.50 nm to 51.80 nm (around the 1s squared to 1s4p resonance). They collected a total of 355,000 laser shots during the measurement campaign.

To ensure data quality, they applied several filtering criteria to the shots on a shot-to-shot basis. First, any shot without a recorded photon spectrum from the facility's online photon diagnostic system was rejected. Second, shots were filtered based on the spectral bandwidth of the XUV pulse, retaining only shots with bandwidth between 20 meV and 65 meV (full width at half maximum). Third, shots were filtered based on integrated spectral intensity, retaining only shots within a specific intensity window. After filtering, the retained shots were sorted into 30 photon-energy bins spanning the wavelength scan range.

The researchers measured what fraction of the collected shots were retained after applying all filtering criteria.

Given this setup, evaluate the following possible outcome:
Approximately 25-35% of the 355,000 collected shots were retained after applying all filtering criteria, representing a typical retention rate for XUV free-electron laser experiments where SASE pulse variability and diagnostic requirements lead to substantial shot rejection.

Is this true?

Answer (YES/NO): NO